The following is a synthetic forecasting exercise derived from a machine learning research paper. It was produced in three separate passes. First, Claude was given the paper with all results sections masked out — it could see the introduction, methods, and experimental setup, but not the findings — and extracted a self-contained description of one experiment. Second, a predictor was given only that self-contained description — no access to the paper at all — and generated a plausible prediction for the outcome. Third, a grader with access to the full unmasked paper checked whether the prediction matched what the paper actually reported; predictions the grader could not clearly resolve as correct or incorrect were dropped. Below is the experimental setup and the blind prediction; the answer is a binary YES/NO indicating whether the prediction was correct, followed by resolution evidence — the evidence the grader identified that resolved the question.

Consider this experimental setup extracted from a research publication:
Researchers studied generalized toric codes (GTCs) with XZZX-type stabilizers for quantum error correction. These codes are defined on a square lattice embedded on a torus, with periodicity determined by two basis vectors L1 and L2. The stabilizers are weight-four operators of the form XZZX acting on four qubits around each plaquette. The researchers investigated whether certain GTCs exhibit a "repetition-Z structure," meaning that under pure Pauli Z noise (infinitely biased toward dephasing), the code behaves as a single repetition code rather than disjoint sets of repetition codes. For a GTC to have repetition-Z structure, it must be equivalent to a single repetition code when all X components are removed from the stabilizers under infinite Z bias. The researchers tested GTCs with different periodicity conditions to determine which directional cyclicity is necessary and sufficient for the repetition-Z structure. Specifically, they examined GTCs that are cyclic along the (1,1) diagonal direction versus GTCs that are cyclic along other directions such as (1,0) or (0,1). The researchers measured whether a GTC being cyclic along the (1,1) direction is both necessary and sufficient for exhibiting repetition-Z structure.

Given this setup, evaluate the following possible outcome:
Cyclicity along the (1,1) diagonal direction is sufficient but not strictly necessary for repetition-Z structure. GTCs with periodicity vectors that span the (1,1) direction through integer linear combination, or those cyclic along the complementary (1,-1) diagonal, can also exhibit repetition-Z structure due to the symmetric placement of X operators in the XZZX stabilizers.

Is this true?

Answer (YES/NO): NO